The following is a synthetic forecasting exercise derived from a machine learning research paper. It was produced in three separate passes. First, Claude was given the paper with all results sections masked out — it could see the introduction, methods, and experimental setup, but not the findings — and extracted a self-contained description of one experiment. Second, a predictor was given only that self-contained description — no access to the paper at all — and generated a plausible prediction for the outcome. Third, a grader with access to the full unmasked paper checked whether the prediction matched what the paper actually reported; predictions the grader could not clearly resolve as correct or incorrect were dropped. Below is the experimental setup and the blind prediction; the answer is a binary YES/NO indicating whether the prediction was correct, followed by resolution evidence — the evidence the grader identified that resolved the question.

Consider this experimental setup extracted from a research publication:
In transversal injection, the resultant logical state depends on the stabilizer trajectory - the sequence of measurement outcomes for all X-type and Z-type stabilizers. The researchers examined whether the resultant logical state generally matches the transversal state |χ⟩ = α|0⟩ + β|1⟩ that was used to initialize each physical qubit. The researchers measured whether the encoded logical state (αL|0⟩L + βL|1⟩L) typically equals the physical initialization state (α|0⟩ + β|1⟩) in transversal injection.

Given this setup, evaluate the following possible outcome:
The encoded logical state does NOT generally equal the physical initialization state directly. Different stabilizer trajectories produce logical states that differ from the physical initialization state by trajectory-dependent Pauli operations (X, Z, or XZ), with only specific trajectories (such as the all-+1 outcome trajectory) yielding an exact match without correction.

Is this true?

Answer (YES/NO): NO